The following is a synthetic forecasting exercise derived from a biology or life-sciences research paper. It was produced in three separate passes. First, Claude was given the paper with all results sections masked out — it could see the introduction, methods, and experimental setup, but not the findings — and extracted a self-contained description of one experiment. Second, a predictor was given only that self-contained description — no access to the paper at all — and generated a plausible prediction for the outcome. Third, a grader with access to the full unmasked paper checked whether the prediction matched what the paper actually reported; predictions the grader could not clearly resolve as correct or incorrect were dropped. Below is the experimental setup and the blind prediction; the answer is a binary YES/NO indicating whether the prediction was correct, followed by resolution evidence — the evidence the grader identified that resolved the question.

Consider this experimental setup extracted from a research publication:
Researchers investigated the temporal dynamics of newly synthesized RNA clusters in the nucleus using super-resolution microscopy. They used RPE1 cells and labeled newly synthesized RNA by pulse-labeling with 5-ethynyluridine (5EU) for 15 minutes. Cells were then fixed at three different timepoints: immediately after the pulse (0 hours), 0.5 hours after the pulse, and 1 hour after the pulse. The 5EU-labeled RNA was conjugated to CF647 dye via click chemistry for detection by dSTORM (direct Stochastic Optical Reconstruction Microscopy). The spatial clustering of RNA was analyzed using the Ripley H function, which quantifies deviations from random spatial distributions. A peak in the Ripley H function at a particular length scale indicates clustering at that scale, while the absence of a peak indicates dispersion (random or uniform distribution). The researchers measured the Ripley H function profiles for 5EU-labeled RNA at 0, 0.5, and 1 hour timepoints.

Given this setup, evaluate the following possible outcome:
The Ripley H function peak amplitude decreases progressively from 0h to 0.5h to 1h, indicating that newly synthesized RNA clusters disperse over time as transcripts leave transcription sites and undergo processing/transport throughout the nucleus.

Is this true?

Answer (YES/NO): YES